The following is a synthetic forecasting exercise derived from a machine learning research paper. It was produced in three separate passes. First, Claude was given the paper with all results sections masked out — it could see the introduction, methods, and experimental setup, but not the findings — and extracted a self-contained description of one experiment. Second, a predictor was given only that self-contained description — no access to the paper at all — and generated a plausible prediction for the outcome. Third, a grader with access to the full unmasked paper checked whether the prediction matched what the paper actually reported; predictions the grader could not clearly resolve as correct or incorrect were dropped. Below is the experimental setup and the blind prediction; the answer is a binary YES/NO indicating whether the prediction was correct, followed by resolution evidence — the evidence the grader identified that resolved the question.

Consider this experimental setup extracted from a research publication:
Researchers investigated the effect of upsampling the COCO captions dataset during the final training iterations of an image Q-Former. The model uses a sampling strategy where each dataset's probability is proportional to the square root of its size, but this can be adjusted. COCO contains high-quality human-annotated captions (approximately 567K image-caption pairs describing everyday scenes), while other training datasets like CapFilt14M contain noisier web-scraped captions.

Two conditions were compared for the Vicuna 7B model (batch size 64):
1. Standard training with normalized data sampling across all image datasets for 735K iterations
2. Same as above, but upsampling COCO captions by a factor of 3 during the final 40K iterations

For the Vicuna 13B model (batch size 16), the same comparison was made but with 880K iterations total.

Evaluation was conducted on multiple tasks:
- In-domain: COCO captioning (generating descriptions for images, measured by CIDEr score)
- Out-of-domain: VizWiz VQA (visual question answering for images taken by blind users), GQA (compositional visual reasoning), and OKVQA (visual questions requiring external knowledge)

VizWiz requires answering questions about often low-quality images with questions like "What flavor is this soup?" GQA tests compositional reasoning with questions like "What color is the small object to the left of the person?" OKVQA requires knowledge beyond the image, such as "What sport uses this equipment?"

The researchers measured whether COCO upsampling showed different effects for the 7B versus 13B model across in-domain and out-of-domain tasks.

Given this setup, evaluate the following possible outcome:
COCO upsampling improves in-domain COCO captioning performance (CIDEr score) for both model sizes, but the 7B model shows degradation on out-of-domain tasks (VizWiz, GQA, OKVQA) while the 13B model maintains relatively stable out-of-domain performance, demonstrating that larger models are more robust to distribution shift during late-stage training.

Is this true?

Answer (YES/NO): NO